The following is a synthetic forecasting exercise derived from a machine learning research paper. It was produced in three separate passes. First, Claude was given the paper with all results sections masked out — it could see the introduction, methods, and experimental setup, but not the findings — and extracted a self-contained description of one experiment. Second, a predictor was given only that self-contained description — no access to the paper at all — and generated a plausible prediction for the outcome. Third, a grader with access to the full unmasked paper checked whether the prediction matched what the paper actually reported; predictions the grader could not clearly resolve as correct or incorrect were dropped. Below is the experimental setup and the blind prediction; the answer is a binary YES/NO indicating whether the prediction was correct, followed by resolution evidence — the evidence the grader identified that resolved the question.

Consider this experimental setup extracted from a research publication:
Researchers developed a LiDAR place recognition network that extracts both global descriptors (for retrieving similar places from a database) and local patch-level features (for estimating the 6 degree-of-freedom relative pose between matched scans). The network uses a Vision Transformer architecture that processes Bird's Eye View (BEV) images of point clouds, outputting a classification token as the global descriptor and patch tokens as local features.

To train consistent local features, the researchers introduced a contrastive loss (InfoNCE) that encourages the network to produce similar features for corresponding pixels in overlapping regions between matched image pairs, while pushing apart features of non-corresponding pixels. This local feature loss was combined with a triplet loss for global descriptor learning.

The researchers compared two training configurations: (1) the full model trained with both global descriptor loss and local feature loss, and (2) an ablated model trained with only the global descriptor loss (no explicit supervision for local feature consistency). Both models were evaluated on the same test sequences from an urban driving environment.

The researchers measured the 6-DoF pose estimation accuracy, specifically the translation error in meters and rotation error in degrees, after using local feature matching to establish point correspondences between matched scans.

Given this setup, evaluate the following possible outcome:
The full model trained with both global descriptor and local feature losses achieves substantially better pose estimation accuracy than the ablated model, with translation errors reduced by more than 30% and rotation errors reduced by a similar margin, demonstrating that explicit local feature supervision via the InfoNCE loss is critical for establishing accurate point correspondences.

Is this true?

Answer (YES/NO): NO